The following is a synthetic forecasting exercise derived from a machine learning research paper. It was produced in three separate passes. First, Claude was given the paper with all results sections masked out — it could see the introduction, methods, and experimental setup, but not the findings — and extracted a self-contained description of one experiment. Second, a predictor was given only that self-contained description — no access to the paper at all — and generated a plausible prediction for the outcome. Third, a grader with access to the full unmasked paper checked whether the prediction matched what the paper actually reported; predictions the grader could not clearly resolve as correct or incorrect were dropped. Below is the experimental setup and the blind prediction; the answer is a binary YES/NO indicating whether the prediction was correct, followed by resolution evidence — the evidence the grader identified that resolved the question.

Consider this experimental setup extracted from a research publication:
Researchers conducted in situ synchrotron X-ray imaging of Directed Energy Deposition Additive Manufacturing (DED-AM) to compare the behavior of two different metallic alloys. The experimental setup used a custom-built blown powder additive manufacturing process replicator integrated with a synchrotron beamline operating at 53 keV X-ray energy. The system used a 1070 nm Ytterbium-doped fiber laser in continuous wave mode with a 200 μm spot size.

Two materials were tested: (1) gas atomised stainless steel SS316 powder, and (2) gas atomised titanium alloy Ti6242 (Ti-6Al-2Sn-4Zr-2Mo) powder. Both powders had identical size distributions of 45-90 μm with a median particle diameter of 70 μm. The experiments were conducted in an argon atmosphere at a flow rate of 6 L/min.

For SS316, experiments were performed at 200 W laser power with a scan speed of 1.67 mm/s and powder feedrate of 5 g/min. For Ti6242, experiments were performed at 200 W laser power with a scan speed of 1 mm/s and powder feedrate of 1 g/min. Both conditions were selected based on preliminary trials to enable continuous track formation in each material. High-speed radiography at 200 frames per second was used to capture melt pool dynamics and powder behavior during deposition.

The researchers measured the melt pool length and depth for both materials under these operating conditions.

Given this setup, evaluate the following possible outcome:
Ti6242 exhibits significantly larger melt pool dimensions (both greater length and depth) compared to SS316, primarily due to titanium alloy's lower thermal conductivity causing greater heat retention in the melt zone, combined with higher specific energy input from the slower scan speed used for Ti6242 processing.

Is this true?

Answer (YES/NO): NO